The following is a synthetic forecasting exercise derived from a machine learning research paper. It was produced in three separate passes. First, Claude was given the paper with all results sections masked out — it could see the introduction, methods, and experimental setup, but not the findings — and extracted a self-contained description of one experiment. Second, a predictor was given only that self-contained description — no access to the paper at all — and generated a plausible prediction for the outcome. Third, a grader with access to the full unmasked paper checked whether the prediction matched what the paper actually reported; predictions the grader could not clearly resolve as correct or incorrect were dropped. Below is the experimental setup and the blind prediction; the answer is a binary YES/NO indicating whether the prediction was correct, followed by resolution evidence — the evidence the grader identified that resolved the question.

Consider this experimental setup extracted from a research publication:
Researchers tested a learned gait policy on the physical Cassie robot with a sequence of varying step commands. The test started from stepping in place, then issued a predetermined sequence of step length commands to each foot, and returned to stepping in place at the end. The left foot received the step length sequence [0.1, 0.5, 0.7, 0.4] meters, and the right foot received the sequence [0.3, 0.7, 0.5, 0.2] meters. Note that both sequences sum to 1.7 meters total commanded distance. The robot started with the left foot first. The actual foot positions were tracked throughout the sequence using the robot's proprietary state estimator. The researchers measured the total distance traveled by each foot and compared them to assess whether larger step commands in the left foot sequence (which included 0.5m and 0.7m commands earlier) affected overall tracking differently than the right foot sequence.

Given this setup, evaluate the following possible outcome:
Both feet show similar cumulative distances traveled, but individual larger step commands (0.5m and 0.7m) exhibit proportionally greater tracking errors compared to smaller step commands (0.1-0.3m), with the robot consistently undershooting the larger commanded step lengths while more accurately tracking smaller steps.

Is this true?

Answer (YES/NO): NO